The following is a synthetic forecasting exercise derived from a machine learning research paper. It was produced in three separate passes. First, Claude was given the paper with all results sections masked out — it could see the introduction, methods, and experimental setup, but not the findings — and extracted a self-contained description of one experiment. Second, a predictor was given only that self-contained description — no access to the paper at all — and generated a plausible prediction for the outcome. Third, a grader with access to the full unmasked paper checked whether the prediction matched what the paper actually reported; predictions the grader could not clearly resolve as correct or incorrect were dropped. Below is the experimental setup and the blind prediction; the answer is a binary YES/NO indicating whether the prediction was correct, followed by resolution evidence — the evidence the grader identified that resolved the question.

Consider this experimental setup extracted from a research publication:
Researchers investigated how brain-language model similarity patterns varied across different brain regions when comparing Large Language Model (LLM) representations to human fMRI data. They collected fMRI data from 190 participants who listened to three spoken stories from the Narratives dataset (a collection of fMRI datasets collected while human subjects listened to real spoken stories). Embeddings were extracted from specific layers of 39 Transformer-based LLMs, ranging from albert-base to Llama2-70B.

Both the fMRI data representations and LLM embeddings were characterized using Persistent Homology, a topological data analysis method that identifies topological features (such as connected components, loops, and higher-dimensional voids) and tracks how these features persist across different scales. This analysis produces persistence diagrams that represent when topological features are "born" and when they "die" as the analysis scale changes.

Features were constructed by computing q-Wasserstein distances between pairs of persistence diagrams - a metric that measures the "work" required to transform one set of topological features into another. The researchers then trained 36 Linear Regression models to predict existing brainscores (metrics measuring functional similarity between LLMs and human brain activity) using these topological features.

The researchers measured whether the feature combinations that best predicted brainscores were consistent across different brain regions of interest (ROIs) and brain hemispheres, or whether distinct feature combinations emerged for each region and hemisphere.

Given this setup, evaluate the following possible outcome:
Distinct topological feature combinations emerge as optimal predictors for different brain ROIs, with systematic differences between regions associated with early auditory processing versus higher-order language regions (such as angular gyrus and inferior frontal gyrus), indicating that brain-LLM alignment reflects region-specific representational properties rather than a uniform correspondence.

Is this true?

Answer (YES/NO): NO